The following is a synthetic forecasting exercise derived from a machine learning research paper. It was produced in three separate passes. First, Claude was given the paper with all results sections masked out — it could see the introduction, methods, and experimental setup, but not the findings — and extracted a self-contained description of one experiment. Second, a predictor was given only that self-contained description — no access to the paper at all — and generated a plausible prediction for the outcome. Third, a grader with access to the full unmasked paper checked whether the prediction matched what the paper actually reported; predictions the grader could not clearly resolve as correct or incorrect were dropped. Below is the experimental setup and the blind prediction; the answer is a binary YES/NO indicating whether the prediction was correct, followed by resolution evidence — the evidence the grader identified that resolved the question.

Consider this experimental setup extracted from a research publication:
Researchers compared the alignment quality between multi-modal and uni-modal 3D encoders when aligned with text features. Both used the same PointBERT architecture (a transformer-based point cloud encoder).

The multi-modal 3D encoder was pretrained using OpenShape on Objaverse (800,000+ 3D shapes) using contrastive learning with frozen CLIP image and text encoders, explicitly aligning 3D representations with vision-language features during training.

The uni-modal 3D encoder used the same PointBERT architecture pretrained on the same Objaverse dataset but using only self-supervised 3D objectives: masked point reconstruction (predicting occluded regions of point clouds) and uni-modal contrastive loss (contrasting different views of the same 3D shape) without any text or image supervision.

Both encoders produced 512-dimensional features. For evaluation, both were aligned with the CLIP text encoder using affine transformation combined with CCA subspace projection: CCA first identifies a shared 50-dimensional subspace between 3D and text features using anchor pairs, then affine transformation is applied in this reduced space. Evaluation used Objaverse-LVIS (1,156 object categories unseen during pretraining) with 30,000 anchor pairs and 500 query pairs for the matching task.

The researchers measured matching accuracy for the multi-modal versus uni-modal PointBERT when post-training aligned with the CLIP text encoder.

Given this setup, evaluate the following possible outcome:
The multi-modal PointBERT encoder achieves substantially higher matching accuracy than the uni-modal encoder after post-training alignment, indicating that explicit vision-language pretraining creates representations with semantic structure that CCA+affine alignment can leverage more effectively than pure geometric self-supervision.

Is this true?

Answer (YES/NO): YES